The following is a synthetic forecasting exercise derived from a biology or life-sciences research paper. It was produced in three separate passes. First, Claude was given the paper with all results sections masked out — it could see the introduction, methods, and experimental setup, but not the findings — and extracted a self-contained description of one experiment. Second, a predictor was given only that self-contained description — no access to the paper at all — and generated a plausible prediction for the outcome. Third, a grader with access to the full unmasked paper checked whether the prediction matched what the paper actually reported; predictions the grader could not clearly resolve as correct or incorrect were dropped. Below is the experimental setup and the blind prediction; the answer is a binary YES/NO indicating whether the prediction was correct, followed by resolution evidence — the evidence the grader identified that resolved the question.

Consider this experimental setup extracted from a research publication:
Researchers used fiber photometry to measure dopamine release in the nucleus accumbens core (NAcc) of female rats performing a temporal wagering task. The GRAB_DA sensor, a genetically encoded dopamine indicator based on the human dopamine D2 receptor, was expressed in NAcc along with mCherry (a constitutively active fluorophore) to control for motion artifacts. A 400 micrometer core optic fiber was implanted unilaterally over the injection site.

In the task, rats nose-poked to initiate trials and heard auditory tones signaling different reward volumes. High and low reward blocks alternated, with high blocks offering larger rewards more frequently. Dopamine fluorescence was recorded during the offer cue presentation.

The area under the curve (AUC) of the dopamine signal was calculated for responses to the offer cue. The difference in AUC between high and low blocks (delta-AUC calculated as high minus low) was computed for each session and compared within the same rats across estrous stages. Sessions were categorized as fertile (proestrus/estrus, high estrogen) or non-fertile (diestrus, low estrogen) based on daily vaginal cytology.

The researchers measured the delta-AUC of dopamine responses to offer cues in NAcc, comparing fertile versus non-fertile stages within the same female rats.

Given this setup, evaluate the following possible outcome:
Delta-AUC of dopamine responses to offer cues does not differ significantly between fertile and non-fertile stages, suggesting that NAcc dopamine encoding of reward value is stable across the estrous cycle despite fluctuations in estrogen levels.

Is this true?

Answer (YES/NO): NO